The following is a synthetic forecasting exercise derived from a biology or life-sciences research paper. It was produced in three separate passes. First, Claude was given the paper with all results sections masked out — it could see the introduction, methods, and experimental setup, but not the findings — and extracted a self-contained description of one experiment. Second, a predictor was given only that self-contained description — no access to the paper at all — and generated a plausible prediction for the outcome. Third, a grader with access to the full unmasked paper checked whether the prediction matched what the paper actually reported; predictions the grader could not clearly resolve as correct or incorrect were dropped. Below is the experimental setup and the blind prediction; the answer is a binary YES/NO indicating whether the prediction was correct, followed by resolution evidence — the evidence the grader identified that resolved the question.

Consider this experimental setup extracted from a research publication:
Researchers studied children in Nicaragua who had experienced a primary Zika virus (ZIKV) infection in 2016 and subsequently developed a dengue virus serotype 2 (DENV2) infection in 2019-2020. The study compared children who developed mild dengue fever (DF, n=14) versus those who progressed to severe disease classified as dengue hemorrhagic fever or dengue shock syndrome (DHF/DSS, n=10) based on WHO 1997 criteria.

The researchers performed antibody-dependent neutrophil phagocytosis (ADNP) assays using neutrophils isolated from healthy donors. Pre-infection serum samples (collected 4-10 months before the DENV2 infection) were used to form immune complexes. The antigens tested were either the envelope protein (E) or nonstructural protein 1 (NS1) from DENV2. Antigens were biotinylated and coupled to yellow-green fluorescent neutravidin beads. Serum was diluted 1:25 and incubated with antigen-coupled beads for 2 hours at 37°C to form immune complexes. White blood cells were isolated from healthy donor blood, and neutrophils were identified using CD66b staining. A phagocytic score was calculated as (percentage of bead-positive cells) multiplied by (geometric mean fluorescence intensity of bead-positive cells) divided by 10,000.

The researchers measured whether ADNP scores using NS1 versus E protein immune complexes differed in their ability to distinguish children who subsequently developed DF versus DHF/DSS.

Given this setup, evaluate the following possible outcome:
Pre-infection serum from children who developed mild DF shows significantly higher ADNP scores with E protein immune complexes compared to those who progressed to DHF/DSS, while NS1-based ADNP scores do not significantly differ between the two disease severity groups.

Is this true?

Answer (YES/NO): NO